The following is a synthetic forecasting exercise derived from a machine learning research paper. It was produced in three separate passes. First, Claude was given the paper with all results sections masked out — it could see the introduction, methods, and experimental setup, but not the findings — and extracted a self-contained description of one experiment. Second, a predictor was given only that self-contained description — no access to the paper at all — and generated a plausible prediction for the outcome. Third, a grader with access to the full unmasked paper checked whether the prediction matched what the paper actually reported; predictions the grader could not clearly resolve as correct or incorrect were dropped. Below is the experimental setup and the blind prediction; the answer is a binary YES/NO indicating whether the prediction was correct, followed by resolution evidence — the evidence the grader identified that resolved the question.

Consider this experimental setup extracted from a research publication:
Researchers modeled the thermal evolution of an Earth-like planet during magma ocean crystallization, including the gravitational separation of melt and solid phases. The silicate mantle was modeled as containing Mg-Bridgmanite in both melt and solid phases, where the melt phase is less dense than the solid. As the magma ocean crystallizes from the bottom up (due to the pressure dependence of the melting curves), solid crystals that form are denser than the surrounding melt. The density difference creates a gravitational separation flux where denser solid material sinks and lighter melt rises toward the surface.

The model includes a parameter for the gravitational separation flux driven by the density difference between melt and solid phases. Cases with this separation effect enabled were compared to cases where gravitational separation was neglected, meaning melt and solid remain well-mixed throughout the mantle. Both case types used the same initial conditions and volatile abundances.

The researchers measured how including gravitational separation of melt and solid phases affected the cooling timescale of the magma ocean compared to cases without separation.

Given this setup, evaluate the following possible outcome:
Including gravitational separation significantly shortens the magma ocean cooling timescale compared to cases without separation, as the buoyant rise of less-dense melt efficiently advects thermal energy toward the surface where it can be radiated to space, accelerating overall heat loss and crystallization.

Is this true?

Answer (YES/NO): YES